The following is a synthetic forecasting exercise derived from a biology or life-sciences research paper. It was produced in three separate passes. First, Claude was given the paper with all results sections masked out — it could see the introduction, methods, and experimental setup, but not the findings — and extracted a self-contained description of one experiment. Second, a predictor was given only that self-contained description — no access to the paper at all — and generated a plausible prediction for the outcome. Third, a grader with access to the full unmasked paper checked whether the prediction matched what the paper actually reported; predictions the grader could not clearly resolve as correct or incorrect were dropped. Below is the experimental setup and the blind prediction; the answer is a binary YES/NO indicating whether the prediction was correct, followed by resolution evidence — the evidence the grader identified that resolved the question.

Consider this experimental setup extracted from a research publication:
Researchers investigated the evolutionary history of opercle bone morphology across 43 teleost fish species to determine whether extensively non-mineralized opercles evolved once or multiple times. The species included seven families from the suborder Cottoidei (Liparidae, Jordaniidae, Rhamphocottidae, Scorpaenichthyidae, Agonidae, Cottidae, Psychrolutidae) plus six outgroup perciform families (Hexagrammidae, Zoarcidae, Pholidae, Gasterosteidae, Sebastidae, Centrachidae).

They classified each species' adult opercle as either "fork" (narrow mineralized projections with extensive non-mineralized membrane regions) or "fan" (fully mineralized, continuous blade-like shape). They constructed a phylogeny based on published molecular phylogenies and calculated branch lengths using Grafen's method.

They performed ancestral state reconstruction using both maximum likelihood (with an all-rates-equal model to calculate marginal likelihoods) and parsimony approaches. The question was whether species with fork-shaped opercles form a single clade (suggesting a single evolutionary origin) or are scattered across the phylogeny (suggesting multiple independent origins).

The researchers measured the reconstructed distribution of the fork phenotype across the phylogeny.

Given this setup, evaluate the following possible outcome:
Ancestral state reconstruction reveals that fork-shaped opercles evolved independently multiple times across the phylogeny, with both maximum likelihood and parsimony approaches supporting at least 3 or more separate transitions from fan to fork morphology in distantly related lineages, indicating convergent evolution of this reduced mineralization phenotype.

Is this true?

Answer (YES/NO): YES